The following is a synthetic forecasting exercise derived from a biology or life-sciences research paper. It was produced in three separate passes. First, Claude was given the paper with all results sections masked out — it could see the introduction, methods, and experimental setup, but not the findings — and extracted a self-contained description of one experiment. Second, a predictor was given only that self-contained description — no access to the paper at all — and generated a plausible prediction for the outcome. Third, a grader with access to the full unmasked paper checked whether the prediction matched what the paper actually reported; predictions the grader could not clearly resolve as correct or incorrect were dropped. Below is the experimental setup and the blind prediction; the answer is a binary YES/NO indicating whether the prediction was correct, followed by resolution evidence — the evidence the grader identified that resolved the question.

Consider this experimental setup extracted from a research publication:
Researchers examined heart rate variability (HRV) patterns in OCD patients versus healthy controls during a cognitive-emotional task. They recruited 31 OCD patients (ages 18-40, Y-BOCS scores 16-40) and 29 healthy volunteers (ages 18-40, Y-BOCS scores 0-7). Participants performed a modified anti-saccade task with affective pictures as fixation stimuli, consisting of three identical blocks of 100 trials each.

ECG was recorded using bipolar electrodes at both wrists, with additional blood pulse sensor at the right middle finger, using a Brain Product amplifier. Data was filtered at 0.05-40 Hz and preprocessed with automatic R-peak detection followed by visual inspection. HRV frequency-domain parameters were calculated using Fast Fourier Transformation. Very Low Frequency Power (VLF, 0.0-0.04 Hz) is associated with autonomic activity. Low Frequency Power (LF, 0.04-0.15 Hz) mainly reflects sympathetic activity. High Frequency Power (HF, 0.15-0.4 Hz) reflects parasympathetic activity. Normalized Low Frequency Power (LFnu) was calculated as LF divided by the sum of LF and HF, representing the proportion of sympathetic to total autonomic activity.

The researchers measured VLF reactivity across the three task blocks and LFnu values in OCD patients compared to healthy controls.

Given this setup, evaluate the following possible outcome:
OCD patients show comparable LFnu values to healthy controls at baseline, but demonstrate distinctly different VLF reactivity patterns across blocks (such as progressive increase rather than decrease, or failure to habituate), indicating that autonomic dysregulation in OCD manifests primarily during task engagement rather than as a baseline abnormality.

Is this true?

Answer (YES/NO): NO